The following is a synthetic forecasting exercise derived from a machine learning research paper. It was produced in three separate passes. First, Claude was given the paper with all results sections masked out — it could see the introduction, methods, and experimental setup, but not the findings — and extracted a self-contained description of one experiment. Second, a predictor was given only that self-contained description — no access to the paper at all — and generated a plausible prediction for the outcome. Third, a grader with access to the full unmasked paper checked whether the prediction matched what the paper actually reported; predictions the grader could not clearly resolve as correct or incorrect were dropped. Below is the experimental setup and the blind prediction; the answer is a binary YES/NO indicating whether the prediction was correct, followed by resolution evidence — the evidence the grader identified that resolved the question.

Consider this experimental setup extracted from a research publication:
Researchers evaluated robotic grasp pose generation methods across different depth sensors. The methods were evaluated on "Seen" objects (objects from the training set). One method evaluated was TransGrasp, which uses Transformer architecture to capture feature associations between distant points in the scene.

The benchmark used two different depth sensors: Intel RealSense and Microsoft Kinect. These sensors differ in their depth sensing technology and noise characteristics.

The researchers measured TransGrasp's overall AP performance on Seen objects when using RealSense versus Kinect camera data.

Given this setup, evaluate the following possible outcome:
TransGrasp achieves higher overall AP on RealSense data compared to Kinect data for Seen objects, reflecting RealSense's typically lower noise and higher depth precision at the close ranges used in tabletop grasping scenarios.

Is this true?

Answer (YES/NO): YES